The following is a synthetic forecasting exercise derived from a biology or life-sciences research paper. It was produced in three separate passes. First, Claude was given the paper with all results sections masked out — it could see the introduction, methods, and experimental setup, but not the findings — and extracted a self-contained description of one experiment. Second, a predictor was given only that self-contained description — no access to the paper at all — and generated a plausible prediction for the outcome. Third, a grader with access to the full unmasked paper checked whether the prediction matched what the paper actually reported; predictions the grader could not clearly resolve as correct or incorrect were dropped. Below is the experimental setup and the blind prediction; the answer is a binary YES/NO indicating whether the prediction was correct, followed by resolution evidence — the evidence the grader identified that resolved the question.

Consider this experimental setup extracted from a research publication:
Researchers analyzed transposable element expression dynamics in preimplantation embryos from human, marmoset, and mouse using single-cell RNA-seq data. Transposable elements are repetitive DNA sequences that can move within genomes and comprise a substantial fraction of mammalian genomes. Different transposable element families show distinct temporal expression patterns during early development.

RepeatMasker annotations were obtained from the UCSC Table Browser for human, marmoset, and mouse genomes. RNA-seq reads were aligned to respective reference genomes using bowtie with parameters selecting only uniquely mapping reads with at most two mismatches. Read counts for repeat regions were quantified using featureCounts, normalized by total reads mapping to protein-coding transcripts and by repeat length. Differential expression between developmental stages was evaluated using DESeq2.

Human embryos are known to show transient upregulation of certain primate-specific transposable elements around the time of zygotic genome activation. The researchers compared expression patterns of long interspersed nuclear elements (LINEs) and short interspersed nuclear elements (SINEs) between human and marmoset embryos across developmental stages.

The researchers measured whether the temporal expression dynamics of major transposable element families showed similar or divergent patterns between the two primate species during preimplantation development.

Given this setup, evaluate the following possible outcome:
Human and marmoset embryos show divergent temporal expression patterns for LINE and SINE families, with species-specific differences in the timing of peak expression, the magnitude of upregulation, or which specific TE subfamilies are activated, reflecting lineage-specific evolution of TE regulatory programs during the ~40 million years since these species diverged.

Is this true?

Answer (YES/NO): NO